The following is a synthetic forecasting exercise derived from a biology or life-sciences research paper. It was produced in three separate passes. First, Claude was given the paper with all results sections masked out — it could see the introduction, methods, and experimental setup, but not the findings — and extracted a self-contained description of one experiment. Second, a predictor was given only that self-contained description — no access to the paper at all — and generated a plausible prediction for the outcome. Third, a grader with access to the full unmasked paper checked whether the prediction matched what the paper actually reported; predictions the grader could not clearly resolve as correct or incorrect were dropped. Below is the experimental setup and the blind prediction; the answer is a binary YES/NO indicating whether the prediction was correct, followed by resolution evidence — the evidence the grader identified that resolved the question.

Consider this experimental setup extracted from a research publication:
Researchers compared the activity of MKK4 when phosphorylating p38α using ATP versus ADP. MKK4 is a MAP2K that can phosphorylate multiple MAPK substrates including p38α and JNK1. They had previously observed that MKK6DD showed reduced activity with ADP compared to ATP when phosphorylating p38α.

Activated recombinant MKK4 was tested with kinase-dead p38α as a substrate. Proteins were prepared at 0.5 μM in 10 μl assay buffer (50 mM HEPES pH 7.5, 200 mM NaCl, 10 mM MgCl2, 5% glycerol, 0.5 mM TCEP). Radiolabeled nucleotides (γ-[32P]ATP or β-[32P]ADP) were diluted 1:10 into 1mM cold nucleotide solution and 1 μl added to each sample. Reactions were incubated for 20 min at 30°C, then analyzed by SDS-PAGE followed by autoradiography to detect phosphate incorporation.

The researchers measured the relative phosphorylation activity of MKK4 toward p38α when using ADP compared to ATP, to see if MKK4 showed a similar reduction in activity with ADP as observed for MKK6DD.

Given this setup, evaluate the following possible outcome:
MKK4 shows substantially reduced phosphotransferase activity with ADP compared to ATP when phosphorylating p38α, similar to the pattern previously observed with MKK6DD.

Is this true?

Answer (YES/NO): NO